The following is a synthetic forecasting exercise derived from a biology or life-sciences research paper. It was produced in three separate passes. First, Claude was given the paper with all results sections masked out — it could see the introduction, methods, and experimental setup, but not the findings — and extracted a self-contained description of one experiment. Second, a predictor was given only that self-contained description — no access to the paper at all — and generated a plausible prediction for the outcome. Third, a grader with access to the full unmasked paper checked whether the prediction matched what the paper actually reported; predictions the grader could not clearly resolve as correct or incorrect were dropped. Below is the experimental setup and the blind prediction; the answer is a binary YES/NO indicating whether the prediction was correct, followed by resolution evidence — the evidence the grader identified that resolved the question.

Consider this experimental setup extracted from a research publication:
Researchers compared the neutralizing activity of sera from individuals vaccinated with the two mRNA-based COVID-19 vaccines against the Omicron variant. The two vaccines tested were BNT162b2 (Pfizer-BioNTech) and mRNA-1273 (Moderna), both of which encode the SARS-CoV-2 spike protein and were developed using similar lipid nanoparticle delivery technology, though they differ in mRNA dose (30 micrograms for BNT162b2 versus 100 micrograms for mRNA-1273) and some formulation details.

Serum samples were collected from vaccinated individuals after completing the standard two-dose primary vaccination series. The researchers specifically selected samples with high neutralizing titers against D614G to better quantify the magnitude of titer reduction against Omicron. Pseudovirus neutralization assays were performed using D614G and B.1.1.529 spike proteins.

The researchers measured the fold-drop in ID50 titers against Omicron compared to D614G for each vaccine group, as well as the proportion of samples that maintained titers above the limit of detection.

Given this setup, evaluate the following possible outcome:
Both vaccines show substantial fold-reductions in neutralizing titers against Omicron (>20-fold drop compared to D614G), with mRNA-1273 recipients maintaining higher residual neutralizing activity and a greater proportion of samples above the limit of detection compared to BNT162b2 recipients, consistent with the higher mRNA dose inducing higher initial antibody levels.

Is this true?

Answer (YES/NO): NO